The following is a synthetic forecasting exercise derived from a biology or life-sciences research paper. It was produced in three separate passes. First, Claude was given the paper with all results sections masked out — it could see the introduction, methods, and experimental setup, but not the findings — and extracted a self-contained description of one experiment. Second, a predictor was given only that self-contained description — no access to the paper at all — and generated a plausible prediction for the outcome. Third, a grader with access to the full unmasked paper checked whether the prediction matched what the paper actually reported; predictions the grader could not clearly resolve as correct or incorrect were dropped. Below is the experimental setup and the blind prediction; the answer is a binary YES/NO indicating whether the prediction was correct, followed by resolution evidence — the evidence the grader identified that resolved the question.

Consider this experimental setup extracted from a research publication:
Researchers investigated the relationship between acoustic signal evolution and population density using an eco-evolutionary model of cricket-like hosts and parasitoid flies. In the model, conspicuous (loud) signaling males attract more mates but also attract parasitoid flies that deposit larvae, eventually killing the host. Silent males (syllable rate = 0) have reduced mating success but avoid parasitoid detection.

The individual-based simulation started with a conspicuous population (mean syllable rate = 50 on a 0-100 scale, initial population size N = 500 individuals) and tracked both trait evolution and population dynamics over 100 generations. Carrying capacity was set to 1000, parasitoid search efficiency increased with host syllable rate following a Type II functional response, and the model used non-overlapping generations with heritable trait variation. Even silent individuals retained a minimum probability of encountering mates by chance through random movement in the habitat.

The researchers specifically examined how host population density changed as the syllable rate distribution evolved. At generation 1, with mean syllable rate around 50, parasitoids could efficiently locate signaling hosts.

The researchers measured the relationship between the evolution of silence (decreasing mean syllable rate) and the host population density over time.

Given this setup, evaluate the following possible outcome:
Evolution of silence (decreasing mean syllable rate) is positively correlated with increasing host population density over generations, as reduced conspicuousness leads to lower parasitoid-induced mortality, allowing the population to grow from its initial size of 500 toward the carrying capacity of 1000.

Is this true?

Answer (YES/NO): YES